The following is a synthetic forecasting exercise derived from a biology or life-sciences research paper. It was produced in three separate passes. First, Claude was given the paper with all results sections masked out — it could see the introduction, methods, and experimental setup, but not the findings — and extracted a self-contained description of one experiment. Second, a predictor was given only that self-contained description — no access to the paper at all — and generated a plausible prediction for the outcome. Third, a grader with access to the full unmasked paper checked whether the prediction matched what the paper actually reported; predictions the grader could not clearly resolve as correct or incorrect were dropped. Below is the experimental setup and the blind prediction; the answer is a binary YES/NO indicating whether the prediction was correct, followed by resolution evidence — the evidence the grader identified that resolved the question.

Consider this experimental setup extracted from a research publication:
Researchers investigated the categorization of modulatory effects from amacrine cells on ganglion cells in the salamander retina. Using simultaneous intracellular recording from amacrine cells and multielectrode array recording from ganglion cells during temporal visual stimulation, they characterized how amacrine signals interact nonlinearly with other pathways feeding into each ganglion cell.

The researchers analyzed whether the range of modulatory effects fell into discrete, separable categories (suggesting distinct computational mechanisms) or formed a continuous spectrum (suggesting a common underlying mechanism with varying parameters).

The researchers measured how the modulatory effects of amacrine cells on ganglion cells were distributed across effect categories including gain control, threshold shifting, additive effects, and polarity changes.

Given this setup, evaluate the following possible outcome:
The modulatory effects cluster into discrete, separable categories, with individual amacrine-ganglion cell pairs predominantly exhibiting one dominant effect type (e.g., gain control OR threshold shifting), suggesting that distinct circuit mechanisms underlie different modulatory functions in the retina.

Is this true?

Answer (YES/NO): NO